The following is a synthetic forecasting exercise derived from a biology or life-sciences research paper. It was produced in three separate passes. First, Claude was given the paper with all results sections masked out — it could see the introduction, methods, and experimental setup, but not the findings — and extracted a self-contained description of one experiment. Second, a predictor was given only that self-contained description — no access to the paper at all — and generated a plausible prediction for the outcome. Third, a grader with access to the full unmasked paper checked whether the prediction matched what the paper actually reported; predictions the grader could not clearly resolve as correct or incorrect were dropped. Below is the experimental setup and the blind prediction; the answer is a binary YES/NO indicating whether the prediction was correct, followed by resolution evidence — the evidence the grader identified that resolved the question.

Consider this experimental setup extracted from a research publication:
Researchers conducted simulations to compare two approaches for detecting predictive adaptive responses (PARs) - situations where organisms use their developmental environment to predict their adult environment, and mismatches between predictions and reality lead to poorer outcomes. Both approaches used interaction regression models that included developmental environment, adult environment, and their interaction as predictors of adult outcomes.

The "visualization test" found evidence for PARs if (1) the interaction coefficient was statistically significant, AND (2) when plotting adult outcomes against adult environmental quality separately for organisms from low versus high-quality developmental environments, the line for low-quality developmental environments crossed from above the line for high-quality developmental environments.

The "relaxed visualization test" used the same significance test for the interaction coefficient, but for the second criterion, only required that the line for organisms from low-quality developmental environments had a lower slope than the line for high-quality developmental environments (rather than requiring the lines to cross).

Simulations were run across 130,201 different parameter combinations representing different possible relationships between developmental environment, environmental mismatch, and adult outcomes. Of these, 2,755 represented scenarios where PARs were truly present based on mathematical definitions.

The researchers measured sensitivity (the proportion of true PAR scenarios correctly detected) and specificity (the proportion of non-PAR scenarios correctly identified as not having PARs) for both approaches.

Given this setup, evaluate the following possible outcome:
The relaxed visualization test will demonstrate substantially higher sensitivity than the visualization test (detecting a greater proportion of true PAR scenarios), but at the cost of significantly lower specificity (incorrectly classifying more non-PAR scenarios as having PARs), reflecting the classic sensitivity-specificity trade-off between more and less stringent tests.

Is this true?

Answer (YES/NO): YES